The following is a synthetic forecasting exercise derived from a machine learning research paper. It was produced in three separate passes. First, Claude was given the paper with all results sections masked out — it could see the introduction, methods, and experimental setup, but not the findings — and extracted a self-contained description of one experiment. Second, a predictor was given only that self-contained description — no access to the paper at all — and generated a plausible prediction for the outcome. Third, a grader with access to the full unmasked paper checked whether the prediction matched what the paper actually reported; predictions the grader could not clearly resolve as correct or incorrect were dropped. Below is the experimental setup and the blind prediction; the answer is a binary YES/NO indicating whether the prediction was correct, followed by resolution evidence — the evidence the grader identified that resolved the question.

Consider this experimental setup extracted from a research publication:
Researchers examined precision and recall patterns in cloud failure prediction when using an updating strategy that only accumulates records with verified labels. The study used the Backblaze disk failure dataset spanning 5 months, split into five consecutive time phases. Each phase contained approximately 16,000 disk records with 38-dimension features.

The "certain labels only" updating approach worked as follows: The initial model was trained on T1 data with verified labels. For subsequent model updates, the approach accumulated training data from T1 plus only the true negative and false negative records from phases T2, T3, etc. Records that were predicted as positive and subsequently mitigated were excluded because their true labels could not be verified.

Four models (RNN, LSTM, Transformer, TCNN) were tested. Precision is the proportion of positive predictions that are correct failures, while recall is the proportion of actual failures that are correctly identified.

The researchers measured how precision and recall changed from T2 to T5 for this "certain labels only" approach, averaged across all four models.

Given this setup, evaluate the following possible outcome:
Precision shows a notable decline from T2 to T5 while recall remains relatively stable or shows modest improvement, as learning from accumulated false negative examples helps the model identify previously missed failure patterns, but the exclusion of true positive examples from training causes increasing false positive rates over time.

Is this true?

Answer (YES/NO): NO